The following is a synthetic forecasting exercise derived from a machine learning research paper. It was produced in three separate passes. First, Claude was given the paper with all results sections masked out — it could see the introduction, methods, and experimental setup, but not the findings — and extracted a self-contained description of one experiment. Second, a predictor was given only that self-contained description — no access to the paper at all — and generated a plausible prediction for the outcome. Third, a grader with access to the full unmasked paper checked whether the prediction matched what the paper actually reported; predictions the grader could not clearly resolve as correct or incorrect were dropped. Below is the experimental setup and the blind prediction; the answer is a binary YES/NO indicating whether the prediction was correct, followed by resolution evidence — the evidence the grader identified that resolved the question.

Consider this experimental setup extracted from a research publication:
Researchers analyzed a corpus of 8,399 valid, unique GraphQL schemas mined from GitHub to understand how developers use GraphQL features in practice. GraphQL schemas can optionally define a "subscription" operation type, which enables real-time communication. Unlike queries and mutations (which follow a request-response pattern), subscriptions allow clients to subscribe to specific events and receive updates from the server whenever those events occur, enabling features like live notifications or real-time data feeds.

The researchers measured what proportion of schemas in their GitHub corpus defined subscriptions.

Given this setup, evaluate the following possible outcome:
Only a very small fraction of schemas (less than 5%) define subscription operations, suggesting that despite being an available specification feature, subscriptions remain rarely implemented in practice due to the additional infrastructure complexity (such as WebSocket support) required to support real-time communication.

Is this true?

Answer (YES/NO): NO